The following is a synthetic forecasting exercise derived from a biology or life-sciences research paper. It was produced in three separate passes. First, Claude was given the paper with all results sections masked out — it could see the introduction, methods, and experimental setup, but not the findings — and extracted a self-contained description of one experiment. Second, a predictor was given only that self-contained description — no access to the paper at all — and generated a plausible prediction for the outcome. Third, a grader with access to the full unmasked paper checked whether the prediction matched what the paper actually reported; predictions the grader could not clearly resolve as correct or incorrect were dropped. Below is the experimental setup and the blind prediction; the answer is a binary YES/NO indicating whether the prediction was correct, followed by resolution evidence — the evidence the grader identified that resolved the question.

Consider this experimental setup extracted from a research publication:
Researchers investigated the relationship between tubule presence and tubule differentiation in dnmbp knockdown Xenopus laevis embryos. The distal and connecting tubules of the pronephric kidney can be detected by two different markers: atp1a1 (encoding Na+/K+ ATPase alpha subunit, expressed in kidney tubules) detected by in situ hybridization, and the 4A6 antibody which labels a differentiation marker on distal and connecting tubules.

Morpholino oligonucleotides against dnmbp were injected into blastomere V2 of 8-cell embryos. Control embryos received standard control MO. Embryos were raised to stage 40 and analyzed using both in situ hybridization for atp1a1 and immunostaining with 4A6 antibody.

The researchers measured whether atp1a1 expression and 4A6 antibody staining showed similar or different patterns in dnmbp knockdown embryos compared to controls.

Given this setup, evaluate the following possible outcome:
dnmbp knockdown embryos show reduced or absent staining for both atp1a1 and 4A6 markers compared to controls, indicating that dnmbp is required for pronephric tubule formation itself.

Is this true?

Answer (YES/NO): NO